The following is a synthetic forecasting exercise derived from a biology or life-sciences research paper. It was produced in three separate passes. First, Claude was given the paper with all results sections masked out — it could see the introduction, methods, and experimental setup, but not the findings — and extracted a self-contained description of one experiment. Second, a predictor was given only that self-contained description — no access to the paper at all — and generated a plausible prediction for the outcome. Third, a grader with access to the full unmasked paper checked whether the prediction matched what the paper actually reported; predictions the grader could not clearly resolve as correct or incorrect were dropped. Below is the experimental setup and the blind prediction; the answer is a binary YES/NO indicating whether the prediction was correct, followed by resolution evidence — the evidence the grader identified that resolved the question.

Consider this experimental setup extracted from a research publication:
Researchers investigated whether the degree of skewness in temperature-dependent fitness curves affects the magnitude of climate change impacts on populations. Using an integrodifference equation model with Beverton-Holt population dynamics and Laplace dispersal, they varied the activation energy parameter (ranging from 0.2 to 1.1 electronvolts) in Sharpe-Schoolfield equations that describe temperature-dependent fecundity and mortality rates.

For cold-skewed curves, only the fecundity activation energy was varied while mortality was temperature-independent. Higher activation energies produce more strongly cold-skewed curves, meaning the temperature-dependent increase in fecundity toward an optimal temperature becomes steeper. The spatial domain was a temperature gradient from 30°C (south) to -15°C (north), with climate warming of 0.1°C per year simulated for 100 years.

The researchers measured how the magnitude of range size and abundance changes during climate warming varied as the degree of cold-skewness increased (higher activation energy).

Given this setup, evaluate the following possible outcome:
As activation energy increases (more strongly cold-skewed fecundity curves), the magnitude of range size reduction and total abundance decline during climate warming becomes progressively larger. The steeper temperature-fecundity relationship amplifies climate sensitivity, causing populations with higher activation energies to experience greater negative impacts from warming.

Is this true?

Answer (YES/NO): YES